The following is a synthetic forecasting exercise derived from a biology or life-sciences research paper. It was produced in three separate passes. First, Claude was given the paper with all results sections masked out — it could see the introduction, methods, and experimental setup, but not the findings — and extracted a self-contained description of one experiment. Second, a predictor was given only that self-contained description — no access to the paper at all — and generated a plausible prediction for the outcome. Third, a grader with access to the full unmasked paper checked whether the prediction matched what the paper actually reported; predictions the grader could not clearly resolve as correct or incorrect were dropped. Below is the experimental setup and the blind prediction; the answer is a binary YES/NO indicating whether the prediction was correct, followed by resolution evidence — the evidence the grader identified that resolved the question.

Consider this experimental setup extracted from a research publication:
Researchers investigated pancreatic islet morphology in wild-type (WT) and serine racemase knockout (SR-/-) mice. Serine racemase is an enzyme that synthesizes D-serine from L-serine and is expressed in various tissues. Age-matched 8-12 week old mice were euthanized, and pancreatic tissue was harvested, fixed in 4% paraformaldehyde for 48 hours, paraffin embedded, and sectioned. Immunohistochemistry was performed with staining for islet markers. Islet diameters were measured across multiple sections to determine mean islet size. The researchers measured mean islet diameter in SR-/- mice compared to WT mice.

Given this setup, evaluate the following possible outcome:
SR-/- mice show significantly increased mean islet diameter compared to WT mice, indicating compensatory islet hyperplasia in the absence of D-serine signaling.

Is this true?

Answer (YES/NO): YES